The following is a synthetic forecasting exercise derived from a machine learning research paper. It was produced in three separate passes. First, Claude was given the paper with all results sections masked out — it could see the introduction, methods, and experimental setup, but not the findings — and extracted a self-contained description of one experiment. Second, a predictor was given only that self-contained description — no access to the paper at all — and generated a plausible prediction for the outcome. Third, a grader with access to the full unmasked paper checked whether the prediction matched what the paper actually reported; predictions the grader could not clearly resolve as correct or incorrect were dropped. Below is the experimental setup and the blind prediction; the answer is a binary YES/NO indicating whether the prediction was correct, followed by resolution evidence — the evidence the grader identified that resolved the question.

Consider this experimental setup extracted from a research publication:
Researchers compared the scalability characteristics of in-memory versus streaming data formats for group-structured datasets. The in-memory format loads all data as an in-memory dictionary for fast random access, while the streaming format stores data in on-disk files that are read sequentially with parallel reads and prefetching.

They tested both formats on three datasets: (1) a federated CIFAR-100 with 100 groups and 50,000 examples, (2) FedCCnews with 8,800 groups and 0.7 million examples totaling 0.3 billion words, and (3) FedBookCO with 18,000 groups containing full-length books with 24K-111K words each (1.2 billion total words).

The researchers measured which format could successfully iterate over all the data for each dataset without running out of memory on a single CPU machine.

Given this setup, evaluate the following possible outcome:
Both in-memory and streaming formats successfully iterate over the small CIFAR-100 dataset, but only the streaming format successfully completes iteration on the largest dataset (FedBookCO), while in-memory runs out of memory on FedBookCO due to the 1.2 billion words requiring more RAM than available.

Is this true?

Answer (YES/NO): YES